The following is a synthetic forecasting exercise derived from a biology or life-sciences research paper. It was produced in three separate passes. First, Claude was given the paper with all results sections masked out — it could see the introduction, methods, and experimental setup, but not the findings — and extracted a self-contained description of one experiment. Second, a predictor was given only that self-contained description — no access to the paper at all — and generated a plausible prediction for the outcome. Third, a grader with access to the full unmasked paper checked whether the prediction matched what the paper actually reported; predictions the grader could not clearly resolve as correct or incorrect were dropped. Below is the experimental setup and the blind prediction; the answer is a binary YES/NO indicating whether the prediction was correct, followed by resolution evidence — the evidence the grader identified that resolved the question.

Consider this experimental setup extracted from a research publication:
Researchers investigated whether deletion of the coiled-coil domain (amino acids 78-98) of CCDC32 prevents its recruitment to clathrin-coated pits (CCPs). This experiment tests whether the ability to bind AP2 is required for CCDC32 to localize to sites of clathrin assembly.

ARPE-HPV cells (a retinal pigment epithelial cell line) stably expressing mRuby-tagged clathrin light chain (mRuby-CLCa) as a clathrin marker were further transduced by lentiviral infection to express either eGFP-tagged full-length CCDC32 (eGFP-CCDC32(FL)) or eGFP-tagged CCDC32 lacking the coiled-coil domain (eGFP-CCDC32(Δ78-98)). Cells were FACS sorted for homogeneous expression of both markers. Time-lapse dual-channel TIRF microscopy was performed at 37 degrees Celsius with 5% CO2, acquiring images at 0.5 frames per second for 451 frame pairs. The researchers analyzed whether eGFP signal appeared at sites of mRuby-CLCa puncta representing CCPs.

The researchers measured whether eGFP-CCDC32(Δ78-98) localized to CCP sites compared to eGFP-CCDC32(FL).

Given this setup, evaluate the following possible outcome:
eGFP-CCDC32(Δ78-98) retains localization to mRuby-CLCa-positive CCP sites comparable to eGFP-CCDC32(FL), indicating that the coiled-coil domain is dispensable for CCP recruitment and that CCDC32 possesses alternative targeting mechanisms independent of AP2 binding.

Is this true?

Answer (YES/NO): NO